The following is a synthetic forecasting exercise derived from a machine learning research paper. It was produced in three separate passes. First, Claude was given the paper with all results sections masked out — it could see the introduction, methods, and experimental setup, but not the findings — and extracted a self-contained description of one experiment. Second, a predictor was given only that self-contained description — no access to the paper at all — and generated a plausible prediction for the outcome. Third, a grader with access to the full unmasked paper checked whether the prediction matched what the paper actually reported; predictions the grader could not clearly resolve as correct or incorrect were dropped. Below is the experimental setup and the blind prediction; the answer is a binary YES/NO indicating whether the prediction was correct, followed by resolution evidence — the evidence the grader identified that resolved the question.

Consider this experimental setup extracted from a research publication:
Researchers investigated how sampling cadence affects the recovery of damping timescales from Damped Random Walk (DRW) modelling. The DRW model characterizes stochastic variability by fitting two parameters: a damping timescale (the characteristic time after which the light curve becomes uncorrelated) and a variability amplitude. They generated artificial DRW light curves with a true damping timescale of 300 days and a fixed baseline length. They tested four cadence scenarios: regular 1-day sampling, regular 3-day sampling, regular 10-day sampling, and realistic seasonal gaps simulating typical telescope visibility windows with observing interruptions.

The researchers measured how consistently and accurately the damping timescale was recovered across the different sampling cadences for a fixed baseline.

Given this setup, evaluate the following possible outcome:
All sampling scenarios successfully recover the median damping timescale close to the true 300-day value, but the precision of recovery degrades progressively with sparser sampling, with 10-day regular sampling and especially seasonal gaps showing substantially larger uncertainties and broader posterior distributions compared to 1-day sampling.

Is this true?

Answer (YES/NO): NO